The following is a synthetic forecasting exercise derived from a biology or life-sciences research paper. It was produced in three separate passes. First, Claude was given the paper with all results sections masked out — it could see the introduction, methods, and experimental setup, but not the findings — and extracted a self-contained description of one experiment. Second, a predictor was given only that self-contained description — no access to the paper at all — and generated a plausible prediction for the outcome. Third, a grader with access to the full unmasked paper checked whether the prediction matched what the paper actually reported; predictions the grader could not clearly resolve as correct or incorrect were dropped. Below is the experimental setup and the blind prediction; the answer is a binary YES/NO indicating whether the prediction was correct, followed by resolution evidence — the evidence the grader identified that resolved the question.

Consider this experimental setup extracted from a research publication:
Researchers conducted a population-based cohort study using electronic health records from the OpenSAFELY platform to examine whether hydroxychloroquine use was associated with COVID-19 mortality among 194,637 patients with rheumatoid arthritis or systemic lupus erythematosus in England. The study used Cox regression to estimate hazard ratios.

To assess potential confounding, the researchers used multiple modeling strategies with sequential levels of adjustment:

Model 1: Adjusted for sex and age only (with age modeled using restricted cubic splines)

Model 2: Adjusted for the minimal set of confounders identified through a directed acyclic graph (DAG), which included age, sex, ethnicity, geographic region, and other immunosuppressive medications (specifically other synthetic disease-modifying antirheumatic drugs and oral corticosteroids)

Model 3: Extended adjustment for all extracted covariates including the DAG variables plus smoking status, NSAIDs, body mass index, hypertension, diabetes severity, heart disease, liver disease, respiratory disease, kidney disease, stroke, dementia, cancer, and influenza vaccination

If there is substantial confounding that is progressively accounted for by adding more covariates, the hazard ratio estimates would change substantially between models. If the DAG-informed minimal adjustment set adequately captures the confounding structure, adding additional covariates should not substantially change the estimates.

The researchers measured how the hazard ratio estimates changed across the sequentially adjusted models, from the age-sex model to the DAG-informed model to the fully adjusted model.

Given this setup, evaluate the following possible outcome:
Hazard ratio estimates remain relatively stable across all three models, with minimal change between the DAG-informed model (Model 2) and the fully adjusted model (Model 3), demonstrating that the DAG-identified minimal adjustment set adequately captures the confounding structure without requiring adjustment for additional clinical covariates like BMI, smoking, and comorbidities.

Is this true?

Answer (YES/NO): YES